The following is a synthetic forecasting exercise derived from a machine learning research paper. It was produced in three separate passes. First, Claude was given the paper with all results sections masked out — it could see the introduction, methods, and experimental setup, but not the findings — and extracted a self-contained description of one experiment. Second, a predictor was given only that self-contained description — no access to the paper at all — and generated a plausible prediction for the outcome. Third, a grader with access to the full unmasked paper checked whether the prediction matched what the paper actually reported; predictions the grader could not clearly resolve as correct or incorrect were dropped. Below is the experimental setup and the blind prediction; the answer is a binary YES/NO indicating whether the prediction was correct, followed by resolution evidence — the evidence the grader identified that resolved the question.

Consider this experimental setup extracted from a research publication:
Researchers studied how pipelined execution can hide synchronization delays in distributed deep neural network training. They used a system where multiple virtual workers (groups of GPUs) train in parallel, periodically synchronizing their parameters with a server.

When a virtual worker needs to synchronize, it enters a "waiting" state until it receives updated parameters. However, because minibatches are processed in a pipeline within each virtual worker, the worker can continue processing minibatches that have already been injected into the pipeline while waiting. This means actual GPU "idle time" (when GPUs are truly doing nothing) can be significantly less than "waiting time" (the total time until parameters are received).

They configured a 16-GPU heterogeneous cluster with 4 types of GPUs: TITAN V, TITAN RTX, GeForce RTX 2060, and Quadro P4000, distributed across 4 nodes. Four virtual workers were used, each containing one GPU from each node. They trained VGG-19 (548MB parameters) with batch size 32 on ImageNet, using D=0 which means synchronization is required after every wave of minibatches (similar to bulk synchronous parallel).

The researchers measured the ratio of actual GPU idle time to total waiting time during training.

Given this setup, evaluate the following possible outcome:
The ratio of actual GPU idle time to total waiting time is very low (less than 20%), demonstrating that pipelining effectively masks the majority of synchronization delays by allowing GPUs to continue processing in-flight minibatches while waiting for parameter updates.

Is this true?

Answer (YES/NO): YES